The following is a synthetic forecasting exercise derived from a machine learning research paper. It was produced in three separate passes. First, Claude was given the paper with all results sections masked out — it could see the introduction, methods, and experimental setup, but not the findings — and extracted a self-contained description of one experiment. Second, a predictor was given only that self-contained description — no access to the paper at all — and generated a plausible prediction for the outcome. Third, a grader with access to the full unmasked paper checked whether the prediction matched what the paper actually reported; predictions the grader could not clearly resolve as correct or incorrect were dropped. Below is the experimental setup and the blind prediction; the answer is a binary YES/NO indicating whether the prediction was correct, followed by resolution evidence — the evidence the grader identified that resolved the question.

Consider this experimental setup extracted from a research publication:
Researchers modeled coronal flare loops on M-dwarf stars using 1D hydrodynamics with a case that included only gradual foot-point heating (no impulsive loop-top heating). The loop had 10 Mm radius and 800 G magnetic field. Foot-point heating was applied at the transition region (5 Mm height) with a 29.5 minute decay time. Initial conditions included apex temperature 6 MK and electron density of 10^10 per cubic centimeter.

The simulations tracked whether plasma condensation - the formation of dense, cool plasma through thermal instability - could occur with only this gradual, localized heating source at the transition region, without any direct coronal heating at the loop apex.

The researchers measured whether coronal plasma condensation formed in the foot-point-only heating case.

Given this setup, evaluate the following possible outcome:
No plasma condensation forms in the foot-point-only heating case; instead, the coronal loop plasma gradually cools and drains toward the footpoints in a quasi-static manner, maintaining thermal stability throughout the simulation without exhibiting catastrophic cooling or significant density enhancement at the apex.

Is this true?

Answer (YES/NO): NO